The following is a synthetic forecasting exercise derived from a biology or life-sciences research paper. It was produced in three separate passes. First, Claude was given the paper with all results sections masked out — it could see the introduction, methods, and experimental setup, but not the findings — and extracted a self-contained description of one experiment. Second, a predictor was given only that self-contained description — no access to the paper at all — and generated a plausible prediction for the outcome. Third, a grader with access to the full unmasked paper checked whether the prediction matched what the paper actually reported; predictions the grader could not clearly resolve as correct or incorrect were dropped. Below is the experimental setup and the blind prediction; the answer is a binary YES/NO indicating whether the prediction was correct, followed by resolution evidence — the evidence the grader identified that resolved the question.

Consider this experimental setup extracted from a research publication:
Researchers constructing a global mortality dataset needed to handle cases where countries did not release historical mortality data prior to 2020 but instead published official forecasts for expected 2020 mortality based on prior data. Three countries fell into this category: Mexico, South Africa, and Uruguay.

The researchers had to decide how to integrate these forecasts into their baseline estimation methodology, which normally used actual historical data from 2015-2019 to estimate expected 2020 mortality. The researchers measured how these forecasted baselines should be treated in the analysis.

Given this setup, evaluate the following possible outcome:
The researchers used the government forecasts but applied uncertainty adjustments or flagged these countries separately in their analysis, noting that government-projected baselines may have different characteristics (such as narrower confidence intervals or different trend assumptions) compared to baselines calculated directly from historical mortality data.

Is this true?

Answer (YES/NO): NO